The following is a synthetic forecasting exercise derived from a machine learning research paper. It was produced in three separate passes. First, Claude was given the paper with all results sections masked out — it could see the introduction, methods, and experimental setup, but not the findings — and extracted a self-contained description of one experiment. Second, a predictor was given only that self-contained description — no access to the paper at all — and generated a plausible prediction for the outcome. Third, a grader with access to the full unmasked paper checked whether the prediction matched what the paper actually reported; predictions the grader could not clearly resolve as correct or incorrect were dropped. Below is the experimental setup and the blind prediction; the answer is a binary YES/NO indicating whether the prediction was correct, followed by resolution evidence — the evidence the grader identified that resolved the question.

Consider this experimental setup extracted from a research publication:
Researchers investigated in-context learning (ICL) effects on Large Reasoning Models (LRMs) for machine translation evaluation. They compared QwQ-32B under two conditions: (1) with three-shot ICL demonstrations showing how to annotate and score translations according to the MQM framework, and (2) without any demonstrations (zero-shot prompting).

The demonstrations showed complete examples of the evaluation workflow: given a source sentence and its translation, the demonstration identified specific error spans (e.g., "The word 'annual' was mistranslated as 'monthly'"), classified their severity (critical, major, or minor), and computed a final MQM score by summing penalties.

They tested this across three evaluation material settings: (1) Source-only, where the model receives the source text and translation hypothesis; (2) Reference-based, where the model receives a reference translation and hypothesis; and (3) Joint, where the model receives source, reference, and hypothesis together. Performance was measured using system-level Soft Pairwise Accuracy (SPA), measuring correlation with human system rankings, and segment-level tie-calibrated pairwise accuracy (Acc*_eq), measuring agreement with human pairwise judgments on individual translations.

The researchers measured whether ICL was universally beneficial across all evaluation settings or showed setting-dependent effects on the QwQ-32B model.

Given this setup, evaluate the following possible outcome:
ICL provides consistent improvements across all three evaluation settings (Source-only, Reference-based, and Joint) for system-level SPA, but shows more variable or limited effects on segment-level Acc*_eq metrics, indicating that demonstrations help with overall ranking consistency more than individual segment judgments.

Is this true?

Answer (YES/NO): NO